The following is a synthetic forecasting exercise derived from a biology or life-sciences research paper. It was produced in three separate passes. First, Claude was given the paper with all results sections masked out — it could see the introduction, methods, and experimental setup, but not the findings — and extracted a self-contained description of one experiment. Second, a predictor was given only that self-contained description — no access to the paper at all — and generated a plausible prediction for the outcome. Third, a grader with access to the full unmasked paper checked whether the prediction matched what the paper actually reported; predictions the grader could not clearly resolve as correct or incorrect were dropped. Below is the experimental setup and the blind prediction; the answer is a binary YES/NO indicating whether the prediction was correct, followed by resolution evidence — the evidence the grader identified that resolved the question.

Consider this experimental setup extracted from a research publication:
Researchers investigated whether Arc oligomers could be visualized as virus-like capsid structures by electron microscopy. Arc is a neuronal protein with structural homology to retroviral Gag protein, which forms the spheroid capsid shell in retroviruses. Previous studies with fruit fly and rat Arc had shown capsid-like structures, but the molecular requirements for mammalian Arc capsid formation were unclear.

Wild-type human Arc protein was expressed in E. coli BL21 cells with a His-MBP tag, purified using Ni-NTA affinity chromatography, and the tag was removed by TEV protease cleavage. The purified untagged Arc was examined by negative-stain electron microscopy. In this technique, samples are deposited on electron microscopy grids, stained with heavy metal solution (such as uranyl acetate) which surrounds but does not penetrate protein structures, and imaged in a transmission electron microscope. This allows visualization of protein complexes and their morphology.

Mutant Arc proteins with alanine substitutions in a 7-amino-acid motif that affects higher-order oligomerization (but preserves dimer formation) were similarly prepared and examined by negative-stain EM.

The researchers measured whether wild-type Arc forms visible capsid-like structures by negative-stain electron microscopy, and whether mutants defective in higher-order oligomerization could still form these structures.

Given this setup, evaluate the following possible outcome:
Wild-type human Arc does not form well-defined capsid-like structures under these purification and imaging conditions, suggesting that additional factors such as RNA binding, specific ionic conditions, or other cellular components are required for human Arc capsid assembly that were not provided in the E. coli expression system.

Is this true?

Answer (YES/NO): NO